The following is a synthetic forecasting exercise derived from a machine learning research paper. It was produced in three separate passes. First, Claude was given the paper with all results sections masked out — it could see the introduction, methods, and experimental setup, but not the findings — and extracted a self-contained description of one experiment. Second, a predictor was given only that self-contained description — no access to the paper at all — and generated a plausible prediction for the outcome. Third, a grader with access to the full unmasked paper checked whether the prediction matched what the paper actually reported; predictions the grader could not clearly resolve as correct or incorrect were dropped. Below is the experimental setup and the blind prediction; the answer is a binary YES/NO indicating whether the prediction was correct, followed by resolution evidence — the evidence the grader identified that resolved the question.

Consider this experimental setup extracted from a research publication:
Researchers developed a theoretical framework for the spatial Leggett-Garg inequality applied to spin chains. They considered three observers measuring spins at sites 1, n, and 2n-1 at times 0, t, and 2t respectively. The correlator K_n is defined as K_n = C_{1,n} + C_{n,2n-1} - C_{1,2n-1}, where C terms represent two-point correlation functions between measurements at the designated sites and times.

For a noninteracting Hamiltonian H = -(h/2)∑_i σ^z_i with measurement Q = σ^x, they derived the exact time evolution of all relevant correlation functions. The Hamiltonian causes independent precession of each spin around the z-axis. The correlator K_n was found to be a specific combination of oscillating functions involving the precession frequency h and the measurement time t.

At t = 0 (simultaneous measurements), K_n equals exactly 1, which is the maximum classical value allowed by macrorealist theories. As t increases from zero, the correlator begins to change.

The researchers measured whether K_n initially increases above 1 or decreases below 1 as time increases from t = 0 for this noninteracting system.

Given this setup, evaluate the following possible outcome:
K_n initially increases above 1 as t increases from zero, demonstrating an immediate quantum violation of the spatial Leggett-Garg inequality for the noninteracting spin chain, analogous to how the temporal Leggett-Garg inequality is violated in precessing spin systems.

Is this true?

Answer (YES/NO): NO